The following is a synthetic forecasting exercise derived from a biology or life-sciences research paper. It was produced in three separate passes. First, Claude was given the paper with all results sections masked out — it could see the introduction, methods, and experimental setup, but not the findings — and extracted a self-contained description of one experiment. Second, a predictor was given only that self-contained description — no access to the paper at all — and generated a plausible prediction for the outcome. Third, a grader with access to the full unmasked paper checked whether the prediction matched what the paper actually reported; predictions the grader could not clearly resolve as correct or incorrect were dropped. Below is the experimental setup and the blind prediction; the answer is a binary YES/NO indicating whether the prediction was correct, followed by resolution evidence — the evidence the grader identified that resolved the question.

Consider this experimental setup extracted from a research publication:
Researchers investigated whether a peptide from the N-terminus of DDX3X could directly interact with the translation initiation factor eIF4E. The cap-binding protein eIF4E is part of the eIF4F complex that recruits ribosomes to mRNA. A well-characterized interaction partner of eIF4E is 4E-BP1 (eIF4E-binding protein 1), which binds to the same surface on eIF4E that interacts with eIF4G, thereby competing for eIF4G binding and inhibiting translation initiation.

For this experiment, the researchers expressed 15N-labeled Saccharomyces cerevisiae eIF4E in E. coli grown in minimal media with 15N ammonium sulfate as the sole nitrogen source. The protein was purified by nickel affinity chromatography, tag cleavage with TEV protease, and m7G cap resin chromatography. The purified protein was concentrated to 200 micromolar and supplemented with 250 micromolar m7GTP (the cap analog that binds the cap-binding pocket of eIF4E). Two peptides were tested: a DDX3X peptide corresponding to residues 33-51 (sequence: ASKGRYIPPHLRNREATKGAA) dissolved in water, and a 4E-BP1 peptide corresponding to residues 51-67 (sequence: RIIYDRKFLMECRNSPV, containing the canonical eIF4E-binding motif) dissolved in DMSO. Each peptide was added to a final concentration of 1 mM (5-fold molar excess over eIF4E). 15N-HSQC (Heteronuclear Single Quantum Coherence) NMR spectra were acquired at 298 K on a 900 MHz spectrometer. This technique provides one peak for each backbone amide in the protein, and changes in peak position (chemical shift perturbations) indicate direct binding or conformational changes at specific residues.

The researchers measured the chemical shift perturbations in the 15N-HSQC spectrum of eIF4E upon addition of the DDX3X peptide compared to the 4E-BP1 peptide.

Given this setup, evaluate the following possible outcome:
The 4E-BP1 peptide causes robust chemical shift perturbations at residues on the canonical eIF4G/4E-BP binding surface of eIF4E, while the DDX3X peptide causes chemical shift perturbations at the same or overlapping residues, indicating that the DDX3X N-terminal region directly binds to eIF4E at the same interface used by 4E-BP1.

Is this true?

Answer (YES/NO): NO